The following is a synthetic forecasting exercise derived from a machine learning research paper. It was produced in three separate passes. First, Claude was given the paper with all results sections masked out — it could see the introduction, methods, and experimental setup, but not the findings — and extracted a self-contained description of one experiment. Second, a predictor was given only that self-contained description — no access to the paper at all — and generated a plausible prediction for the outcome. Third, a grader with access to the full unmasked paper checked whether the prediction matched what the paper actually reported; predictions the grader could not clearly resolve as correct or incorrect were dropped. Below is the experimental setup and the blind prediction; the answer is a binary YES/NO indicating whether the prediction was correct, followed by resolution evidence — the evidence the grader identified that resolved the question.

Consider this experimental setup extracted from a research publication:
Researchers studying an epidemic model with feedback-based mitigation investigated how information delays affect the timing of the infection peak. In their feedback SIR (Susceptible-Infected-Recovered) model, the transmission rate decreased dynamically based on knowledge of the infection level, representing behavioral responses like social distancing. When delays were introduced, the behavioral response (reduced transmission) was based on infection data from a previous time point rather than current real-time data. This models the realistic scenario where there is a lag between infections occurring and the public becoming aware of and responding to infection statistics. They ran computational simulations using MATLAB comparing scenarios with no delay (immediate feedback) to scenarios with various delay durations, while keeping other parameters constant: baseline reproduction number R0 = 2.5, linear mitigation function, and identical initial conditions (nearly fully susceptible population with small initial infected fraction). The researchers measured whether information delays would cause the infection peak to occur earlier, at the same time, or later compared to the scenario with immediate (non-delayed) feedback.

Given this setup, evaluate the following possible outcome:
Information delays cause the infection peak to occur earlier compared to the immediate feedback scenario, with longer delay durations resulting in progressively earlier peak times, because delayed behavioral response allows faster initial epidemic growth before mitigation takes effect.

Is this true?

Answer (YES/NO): NO